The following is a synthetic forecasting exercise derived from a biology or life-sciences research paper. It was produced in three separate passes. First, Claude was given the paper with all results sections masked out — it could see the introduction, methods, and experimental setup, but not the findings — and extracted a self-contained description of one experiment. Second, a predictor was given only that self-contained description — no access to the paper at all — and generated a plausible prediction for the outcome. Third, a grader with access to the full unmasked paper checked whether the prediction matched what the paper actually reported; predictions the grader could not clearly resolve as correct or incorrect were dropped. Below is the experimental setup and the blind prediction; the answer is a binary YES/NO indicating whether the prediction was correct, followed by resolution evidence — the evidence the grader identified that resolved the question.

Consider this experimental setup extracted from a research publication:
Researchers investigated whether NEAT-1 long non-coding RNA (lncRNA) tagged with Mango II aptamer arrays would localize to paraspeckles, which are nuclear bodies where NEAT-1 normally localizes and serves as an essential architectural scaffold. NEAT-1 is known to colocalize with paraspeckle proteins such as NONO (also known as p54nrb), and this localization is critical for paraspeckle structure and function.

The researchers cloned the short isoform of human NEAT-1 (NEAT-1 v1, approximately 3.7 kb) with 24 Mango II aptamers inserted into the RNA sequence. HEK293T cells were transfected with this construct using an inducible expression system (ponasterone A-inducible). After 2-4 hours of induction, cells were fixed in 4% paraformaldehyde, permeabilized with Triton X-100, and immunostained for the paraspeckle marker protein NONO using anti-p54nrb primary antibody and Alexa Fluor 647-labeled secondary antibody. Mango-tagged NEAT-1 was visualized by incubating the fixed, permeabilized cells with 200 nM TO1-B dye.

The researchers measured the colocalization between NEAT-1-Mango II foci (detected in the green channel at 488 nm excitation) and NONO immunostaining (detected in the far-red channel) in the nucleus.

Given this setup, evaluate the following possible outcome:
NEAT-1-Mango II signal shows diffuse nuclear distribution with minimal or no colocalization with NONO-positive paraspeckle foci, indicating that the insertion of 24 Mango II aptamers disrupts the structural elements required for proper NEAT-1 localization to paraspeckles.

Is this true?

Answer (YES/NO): NO